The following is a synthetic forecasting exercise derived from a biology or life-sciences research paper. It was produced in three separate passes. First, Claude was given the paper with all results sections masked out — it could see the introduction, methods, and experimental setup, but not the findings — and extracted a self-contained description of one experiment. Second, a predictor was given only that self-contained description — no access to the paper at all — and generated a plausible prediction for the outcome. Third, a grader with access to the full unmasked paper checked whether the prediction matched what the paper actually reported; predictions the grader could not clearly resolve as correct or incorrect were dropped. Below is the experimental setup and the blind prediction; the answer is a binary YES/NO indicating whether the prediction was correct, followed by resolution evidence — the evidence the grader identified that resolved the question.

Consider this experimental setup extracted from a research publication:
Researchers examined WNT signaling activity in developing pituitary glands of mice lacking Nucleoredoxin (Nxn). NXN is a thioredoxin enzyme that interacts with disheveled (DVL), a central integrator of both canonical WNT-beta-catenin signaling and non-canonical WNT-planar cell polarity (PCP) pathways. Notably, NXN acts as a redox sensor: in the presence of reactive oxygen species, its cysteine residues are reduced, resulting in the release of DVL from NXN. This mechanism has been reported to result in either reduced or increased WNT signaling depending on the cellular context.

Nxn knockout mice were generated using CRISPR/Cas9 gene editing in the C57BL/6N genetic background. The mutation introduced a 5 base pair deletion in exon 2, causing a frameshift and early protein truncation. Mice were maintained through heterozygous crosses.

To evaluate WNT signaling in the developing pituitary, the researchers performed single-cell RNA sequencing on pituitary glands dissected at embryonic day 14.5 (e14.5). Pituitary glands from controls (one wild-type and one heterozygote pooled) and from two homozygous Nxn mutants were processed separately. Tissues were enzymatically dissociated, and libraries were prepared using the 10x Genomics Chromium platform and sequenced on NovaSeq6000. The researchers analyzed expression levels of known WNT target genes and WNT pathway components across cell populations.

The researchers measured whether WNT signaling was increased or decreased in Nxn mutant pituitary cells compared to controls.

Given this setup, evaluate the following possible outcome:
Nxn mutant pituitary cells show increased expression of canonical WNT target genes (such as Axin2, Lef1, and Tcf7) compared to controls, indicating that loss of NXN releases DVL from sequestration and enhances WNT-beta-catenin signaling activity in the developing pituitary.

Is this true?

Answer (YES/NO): NO